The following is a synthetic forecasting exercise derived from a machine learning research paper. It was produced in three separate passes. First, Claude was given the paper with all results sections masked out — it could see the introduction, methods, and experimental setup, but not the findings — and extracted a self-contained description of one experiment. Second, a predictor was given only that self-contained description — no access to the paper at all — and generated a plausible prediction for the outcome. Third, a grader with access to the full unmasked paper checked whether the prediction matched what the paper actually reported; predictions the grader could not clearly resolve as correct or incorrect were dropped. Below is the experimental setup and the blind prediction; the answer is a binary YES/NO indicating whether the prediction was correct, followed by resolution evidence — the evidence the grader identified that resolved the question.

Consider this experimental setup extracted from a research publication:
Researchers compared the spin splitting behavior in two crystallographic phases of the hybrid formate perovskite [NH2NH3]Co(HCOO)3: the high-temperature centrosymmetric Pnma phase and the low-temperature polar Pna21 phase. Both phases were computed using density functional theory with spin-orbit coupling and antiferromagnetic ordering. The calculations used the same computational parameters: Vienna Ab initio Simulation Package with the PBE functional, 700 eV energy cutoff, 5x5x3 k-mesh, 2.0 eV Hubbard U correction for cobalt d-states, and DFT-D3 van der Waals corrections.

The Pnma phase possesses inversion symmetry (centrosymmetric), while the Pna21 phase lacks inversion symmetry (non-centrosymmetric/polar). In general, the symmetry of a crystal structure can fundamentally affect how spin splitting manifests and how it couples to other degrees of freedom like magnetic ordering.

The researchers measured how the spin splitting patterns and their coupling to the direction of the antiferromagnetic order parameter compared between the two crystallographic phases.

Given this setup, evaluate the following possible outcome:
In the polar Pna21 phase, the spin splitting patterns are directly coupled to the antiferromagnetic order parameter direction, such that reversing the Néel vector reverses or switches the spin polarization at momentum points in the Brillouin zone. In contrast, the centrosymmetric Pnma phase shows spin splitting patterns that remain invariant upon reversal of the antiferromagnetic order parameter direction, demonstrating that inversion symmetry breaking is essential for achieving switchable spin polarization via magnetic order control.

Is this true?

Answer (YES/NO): NO